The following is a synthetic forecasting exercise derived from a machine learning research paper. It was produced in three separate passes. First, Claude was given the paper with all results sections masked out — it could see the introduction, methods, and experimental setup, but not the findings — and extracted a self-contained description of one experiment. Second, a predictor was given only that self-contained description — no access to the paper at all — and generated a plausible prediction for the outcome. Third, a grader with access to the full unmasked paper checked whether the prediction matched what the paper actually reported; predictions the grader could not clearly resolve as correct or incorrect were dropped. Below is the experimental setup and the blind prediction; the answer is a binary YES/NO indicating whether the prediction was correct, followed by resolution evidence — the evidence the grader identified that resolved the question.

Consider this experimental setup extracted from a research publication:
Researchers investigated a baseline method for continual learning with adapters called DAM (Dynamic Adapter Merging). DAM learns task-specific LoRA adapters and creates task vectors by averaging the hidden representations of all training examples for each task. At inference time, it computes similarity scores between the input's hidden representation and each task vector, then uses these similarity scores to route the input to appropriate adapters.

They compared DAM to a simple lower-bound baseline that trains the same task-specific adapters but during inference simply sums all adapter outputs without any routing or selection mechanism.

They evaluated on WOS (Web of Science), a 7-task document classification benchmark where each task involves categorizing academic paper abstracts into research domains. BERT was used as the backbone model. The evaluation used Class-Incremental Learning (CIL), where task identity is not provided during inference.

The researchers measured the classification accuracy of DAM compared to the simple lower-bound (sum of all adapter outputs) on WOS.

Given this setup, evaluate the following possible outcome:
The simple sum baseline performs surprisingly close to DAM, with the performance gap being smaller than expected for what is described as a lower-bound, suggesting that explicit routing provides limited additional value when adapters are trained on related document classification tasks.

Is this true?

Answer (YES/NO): NO